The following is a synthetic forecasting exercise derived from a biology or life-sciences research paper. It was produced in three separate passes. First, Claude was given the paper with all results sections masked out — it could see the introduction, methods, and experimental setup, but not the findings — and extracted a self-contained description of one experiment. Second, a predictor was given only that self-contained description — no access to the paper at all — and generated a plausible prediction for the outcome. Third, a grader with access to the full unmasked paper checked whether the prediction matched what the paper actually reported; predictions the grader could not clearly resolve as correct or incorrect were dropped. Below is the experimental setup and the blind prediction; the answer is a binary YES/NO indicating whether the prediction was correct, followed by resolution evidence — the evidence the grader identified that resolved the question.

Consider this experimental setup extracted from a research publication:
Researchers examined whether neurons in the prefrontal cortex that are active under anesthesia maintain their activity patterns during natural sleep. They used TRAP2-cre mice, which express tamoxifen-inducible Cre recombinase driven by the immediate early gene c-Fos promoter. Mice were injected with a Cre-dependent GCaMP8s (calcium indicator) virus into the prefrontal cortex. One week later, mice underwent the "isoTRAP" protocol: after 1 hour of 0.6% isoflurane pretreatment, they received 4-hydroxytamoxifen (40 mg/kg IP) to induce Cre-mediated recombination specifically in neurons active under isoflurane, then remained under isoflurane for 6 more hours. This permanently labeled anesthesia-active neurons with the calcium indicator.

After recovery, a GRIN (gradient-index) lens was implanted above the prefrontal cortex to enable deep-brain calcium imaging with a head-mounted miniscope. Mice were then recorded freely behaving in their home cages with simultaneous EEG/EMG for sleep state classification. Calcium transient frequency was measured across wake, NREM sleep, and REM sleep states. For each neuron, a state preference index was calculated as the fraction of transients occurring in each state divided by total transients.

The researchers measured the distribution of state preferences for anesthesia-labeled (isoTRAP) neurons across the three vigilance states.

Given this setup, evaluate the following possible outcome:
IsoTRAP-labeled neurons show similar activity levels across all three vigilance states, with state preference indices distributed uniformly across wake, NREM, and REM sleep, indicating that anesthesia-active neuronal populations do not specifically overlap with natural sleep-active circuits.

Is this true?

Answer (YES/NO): NO